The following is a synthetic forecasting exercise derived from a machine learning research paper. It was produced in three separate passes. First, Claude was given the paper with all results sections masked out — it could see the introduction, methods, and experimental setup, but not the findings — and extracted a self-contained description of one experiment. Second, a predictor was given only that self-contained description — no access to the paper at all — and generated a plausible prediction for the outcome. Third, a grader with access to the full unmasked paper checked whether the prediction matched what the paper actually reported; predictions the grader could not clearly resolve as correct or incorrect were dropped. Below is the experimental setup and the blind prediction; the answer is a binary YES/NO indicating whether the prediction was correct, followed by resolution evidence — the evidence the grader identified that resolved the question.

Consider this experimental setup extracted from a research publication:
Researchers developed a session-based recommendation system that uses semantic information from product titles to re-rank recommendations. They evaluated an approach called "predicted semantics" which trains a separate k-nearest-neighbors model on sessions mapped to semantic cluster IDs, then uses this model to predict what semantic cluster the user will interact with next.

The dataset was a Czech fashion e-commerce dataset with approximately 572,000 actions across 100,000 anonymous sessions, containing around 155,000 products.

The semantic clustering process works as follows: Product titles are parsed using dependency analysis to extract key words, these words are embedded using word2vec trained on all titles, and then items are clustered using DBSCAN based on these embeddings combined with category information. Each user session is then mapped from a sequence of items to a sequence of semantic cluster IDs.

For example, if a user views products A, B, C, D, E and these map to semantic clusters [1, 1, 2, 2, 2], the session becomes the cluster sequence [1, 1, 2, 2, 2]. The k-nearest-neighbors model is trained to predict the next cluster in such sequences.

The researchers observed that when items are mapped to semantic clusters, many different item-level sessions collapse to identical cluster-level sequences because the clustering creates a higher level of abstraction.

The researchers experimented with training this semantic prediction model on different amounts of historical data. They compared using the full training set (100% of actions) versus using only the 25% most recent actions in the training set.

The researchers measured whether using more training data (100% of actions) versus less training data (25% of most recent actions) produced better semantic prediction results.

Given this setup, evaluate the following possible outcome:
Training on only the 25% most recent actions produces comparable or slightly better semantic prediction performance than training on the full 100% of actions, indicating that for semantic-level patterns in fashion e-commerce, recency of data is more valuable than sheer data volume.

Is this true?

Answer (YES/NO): NO